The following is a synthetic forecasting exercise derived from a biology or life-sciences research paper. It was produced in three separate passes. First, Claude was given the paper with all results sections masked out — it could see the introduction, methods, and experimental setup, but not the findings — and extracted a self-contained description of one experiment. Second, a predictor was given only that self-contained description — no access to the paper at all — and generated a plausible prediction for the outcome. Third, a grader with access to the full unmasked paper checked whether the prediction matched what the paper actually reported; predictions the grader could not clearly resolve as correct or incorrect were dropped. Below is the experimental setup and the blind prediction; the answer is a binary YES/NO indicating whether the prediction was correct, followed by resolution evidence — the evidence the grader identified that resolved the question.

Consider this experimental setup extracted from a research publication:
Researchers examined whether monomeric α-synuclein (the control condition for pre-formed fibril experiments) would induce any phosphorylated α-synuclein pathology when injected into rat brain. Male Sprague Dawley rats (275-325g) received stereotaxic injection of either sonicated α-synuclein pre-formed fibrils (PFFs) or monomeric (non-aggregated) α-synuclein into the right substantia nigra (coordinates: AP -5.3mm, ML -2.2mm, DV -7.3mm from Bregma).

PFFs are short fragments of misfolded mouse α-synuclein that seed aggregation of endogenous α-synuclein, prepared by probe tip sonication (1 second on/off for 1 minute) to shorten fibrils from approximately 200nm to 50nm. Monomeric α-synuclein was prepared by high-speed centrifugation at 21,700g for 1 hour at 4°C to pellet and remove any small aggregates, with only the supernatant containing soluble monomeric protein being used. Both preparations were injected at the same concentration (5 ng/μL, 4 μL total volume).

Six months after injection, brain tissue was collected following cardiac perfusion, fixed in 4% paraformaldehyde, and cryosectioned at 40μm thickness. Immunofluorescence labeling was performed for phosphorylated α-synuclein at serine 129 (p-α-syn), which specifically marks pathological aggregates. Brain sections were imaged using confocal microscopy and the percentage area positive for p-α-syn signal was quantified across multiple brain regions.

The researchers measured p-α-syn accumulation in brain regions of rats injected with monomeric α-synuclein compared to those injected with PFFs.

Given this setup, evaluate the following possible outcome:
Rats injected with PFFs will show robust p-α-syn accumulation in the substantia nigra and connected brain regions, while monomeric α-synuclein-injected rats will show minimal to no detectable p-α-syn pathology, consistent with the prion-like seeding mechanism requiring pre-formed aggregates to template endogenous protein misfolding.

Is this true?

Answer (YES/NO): YES